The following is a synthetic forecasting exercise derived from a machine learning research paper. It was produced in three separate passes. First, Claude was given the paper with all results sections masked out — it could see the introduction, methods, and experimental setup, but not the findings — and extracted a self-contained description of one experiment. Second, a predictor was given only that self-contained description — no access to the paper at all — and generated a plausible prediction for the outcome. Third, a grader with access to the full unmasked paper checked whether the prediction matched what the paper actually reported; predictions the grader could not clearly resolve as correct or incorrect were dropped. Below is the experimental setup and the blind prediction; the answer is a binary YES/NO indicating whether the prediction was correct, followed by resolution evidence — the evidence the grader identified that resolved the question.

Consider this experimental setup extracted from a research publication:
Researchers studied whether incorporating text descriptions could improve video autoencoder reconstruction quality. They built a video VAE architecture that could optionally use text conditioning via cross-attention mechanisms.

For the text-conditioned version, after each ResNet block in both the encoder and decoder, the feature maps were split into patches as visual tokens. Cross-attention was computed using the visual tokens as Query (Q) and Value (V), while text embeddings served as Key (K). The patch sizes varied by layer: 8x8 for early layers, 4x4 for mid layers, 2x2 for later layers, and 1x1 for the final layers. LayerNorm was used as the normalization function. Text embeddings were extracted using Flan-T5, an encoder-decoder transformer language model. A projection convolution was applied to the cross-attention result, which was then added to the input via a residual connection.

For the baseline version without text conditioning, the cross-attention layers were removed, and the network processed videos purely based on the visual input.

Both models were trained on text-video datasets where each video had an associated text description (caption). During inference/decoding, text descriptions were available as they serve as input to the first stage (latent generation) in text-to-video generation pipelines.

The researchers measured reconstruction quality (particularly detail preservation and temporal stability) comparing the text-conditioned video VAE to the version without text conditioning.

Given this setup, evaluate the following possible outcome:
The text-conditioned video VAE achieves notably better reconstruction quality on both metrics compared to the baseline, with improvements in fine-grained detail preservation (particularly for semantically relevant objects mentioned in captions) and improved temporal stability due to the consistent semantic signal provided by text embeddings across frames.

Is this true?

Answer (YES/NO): YES